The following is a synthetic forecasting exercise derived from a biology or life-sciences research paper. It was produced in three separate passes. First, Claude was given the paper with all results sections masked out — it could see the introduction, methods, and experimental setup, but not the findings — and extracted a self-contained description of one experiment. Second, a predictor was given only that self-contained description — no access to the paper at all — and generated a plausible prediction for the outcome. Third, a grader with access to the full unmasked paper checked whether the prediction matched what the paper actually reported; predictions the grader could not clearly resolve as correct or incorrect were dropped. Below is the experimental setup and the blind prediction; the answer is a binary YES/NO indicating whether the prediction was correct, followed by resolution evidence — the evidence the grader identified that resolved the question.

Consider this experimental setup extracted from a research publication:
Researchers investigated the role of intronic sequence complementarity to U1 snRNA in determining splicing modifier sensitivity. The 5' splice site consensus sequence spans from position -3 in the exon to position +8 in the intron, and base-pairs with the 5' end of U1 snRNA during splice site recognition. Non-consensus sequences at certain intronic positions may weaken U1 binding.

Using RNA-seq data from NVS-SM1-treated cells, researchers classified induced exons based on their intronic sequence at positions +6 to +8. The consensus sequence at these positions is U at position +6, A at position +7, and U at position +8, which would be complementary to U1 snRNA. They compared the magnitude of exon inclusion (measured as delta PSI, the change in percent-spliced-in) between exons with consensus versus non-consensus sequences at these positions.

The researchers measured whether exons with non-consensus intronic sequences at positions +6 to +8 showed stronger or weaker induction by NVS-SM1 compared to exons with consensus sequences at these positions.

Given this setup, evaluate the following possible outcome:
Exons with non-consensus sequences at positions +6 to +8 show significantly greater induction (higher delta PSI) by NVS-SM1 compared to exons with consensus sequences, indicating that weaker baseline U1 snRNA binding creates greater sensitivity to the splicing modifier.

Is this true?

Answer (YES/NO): NO